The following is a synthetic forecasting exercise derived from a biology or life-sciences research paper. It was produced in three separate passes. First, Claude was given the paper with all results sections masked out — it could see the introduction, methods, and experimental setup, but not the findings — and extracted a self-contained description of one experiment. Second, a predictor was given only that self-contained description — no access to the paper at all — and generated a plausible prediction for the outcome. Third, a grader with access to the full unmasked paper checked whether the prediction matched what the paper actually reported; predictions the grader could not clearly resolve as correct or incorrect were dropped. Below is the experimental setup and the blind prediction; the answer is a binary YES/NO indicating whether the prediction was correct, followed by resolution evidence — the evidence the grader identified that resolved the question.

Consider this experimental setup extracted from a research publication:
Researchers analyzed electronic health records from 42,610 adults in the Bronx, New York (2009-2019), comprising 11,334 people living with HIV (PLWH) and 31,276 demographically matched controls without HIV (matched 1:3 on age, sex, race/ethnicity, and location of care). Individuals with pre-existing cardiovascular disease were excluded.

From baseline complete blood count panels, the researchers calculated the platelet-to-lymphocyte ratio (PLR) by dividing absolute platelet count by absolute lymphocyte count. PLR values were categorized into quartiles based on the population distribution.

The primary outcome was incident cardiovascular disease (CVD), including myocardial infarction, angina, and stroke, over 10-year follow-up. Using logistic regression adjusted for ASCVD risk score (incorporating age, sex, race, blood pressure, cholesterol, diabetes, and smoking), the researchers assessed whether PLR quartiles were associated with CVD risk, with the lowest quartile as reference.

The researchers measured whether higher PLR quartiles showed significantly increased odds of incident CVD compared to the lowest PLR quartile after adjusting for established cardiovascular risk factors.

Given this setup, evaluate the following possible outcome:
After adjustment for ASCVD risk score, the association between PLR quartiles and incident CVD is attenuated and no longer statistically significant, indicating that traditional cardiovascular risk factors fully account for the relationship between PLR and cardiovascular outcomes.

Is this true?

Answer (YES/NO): NO